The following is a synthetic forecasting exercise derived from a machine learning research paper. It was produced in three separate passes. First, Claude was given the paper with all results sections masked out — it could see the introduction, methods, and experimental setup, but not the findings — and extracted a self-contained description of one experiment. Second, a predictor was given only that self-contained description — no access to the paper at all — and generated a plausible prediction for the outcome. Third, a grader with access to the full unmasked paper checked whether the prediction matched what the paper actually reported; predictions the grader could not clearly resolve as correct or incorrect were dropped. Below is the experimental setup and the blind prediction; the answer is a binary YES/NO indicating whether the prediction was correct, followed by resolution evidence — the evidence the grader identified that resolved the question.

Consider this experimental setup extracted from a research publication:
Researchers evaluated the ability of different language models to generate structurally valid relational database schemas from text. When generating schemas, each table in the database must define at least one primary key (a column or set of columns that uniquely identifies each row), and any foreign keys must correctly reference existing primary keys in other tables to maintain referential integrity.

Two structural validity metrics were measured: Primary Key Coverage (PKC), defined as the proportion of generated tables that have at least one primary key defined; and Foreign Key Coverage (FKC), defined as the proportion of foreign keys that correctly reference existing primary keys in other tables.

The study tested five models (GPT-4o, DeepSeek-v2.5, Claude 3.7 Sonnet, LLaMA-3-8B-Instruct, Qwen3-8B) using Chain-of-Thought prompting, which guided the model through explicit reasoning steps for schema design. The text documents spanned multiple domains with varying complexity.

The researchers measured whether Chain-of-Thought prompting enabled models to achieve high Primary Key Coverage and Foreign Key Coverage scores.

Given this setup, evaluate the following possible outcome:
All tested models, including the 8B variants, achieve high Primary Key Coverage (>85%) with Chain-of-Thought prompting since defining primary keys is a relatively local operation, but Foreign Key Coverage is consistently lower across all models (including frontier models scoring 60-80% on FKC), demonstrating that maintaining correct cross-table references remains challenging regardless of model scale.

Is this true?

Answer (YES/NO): NO